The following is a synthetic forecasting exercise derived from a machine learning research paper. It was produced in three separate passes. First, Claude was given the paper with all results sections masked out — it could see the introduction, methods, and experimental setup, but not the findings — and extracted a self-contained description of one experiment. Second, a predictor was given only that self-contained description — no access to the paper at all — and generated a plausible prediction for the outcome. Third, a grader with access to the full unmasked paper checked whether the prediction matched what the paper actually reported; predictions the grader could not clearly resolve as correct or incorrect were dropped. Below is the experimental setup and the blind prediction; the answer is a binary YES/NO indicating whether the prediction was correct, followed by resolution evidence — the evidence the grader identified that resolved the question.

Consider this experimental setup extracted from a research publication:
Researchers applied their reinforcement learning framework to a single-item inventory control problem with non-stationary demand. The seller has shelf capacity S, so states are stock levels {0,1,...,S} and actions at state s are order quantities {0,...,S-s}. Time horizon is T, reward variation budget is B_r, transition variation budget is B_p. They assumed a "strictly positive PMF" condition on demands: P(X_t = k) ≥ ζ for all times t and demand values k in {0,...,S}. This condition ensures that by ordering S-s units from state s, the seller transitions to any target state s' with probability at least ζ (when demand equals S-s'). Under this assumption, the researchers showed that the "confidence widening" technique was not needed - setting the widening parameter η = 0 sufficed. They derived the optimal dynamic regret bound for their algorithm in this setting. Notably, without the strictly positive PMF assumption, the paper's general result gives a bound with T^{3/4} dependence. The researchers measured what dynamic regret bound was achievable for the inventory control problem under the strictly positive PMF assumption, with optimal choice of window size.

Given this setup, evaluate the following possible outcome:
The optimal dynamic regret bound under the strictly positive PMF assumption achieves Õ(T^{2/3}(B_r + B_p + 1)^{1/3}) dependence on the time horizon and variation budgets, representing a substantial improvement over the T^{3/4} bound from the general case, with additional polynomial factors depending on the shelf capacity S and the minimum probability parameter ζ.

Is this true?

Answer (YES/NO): YES